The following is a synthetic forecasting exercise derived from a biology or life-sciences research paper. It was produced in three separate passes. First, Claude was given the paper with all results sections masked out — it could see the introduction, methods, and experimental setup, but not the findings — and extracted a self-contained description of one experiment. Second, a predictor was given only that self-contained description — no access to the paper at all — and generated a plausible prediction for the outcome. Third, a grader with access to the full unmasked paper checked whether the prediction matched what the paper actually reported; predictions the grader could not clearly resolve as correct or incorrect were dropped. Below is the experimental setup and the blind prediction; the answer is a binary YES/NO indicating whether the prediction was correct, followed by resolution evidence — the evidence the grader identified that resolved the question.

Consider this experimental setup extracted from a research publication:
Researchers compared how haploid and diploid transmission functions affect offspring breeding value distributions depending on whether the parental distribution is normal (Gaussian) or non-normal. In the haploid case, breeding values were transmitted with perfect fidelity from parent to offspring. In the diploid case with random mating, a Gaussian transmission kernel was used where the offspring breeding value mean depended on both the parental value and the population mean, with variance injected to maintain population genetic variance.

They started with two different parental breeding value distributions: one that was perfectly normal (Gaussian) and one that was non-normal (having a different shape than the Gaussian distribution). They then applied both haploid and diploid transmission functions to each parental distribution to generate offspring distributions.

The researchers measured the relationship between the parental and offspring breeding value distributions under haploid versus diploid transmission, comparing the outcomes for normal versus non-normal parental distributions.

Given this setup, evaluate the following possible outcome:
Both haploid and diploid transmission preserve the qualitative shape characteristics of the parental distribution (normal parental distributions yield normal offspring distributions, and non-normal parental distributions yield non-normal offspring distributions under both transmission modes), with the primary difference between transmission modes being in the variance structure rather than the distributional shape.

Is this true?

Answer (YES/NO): NO